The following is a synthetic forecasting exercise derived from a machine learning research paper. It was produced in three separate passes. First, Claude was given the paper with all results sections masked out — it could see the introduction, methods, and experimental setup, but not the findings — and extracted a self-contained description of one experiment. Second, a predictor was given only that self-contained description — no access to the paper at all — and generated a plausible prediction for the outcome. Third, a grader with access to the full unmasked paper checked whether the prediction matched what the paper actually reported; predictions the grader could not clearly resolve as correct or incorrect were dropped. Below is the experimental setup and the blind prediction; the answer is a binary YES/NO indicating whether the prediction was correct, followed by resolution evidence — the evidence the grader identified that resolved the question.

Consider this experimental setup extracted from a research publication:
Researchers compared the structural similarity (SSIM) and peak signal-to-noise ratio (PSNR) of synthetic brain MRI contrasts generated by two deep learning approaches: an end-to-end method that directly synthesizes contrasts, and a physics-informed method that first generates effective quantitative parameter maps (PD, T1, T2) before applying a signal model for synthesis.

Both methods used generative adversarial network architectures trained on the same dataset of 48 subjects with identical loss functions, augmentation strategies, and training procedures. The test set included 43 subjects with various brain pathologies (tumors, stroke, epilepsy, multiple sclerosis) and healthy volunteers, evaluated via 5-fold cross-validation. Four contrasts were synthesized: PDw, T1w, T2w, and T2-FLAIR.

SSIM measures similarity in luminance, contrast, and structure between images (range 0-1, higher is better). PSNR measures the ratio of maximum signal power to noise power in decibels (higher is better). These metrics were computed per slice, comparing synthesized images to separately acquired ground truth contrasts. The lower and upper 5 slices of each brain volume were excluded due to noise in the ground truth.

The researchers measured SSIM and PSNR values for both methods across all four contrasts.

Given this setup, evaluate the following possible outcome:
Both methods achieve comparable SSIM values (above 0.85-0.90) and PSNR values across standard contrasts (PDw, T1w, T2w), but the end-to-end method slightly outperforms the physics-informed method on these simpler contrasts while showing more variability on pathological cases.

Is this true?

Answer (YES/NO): NO